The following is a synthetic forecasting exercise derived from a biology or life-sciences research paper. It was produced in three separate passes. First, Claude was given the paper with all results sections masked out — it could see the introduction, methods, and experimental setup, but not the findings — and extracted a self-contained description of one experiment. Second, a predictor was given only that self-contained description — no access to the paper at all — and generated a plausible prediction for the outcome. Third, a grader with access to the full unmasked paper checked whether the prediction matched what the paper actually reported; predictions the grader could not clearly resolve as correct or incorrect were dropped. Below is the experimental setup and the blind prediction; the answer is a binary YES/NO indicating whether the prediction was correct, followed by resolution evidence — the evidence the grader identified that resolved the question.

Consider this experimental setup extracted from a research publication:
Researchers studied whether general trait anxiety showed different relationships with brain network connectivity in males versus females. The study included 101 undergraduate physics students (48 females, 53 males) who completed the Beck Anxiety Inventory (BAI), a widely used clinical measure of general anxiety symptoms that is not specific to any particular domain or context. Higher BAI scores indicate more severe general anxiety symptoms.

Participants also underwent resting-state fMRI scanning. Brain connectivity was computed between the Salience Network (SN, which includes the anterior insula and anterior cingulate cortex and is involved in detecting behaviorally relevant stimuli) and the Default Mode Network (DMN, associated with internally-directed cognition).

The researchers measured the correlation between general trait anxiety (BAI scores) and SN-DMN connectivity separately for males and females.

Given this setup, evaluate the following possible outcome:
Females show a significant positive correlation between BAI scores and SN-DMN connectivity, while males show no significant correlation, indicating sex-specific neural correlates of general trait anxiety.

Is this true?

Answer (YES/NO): NO